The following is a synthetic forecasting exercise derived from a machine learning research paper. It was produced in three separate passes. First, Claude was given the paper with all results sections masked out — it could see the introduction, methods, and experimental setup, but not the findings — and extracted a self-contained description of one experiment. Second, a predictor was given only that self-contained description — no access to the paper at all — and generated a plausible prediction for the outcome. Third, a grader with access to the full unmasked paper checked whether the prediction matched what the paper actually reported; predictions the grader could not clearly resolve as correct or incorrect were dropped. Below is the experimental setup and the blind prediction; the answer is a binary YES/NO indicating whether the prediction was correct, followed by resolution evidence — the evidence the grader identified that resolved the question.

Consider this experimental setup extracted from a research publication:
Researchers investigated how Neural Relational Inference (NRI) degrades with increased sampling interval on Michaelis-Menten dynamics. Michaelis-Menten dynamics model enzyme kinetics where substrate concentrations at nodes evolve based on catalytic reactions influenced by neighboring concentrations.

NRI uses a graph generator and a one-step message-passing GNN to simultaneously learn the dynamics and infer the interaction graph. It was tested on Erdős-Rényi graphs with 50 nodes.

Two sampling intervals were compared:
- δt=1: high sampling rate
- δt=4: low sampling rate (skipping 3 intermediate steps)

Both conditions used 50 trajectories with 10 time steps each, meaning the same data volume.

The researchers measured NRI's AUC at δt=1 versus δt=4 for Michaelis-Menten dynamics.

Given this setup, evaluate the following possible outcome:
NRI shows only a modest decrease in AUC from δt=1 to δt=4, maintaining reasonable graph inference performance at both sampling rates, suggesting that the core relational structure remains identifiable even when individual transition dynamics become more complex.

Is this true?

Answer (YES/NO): NO